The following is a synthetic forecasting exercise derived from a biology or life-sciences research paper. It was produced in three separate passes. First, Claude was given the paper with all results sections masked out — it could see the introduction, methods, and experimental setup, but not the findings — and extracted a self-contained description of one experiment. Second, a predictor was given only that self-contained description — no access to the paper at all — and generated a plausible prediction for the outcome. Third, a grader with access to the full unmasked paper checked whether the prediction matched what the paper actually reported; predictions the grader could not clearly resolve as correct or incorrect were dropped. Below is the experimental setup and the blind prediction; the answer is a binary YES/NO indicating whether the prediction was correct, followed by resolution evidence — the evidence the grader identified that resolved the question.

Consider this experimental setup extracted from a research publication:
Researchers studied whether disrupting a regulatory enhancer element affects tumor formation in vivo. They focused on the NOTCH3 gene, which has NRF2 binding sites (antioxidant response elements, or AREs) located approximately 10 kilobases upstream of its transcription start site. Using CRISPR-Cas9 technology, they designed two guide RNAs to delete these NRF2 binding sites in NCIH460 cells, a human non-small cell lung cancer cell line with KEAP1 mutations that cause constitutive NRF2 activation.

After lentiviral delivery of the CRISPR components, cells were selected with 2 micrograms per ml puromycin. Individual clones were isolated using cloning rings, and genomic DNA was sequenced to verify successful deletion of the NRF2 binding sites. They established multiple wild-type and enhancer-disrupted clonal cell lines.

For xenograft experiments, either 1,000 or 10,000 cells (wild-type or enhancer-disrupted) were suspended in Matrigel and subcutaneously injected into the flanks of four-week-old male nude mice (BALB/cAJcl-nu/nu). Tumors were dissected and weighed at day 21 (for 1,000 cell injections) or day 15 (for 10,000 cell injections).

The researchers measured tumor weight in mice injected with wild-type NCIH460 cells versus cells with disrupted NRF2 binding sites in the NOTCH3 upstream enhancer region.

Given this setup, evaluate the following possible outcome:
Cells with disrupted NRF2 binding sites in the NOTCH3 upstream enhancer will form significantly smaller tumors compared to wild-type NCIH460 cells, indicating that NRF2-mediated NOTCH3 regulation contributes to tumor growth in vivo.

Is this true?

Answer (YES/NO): YES